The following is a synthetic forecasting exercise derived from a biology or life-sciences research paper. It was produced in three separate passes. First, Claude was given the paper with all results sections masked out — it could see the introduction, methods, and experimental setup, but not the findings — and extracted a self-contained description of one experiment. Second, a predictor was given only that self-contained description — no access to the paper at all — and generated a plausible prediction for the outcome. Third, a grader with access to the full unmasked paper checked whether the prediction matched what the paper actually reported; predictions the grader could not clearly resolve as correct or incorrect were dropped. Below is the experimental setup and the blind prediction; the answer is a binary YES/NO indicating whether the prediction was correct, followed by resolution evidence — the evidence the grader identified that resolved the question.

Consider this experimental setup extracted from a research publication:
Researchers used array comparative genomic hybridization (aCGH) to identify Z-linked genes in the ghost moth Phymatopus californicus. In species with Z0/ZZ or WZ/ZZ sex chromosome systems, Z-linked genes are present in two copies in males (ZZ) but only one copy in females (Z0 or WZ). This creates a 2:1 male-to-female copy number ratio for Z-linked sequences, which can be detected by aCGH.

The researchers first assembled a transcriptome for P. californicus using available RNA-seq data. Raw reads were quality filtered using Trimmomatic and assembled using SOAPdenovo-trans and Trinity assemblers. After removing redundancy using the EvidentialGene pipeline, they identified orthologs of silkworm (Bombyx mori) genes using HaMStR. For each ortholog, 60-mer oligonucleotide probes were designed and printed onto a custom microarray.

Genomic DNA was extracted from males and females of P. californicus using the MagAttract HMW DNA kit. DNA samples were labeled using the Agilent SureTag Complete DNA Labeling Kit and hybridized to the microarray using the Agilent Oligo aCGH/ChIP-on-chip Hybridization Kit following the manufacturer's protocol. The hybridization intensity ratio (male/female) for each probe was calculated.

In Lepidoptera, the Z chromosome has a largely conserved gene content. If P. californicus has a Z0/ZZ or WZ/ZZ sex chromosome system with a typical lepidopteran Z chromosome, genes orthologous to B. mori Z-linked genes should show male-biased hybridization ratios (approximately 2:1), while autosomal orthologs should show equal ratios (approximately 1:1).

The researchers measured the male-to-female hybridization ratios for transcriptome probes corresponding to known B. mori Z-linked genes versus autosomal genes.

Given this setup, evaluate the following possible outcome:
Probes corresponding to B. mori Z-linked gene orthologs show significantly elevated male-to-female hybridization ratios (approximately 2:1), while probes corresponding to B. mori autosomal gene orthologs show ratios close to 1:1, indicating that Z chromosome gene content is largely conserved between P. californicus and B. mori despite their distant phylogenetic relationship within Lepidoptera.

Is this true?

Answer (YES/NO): YES